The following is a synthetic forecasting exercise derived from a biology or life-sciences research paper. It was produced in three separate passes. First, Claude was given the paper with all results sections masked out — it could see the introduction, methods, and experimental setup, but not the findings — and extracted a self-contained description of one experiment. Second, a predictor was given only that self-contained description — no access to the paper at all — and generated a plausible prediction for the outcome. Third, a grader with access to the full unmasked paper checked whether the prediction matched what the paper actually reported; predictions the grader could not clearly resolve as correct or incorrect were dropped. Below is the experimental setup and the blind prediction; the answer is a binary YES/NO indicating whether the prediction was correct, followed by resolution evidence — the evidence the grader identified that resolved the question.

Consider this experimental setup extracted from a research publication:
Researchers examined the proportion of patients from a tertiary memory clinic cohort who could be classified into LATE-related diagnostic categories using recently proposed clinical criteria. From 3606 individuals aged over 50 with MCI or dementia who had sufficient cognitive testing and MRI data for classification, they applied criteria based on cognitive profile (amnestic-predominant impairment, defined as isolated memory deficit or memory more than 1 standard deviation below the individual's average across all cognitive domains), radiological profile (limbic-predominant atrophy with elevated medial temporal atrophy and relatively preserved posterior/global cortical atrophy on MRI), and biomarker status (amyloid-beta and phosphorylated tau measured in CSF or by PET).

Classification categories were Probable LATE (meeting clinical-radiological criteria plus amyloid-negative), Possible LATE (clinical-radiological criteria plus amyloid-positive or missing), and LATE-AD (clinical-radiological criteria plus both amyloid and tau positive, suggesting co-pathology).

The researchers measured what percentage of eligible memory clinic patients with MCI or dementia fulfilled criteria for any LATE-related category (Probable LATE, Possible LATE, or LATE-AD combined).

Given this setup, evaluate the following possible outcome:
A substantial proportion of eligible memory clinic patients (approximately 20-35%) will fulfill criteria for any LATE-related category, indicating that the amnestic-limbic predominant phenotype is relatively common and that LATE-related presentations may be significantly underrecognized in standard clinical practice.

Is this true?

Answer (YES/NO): NO